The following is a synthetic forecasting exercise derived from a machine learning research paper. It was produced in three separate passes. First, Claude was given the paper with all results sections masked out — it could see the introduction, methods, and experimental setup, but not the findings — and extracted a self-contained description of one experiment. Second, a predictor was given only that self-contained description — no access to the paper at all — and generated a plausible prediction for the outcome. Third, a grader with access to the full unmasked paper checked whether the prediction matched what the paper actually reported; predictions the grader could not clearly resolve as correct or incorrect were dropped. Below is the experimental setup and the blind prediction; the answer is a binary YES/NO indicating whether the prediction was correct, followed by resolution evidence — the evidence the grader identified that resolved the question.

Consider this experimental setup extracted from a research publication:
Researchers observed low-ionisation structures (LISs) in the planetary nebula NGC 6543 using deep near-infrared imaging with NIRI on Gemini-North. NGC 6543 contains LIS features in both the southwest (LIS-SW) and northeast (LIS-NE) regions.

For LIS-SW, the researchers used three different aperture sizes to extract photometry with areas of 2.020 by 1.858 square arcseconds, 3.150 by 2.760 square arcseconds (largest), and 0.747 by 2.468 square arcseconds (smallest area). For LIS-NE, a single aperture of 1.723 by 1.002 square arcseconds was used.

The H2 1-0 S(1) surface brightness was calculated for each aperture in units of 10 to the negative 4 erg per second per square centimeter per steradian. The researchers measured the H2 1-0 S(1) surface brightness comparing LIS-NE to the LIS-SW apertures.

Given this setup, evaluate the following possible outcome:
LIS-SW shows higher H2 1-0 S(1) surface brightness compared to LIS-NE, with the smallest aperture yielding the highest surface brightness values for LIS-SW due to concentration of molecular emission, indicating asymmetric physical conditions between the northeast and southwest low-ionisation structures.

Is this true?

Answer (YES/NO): NO